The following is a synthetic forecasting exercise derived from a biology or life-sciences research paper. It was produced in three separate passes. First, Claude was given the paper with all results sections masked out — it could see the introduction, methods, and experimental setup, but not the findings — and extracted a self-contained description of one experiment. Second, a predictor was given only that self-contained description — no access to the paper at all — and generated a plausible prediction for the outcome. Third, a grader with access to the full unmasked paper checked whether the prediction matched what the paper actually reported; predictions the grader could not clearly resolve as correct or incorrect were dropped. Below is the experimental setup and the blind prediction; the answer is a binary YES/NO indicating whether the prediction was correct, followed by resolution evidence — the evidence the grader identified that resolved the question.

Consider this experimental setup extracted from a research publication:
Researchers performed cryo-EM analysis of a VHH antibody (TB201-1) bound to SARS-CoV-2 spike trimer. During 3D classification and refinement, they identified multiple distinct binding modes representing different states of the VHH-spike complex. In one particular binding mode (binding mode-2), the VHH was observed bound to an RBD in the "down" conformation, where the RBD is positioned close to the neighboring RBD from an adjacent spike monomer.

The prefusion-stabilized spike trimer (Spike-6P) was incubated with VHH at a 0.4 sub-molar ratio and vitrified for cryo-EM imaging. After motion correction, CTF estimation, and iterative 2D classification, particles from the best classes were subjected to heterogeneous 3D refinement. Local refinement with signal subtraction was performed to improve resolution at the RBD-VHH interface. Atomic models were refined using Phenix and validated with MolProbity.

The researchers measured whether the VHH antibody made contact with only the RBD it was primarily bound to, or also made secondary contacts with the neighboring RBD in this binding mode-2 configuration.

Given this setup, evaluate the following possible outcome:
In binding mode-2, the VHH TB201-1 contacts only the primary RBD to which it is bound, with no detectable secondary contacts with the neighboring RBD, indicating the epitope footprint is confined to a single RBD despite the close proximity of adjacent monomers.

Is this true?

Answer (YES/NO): NO